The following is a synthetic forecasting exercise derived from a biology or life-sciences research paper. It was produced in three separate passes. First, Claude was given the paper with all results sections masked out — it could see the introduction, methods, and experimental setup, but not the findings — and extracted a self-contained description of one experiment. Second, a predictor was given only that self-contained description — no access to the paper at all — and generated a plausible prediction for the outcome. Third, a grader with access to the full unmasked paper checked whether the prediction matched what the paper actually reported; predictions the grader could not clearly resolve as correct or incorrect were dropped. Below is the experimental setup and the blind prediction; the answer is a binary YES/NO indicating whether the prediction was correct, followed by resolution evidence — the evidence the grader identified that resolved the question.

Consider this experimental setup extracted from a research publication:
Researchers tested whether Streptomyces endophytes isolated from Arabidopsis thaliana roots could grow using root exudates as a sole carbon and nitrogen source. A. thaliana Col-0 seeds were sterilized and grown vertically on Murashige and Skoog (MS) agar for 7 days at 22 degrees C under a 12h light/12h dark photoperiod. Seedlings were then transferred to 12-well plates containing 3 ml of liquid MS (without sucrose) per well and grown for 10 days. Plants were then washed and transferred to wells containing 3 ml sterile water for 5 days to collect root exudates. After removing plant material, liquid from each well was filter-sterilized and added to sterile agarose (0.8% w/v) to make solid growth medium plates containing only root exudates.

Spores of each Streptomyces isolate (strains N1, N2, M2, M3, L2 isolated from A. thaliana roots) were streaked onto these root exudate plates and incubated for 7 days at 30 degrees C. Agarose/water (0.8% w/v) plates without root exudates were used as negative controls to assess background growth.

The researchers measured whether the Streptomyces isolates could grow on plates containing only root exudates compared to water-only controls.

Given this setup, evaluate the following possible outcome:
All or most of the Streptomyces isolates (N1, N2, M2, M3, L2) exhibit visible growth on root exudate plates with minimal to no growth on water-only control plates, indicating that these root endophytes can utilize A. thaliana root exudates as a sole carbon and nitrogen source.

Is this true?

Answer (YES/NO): YES